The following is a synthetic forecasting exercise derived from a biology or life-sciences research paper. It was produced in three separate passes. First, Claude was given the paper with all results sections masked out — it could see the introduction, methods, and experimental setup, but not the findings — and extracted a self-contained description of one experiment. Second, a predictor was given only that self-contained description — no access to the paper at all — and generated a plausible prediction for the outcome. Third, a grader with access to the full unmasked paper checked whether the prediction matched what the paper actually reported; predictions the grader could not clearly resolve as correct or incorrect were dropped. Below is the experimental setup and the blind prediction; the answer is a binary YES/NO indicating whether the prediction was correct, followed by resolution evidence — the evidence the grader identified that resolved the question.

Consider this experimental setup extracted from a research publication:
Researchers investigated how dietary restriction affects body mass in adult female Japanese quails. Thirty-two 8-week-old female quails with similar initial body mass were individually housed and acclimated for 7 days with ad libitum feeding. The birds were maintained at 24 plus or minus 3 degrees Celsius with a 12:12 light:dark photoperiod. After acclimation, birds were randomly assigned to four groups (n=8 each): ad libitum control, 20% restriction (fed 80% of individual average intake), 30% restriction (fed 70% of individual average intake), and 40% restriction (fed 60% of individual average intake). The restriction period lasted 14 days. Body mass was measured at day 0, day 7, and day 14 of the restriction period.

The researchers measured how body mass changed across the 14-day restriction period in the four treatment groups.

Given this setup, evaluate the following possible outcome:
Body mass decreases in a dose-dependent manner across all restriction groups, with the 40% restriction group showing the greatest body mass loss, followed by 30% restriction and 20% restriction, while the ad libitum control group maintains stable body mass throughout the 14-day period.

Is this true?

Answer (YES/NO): NO